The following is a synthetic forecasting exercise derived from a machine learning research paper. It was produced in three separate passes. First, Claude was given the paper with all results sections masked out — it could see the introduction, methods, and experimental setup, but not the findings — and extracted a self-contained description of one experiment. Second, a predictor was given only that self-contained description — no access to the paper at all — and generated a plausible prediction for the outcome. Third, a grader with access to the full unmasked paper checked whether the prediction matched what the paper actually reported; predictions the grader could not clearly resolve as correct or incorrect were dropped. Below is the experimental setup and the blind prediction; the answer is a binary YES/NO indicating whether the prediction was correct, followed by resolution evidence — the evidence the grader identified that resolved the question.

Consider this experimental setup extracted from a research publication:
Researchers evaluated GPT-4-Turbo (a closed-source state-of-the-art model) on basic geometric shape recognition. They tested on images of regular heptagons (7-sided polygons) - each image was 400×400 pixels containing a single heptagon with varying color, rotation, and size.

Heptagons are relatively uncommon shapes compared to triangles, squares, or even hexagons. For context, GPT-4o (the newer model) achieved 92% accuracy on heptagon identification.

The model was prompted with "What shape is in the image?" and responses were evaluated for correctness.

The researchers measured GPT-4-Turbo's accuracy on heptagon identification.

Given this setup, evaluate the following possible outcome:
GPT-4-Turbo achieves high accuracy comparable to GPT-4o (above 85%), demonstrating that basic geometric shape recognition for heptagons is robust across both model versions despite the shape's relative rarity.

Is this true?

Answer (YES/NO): NO